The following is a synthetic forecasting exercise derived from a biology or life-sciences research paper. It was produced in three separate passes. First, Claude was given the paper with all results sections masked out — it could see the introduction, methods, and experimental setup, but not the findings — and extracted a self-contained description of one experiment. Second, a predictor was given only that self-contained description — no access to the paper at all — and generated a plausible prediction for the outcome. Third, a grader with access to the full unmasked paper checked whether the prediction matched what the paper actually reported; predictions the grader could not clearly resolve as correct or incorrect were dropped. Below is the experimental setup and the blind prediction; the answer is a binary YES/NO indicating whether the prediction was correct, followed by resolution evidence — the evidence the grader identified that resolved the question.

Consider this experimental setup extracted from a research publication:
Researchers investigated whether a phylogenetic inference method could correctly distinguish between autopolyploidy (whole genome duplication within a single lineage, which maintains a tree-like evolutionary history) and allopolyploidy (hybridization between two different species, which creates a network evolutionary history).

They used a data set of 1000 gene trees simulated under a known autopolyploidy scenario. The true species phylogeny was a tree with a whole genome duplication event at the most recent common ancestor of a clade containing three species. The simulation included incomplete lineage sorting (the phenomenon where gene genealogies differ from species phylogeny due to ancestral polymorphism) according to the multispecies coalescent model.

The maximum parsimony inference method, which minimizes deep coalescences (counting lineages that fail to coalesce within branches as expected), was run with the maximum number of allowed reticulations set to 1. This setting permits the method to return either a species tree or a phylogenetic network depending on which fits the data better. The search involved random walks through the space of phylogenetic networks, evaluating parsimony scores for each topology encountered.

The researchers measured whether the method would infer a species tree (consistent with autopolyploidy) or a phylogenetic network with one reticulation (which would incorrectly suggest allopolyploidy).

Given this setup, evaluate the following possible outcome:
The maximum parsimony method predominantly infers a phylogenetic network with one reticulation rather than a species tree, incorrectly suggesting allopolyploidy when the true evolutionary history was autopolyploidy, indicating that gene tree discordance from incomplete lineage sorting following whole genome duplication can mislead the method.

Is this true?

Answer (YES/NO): NO